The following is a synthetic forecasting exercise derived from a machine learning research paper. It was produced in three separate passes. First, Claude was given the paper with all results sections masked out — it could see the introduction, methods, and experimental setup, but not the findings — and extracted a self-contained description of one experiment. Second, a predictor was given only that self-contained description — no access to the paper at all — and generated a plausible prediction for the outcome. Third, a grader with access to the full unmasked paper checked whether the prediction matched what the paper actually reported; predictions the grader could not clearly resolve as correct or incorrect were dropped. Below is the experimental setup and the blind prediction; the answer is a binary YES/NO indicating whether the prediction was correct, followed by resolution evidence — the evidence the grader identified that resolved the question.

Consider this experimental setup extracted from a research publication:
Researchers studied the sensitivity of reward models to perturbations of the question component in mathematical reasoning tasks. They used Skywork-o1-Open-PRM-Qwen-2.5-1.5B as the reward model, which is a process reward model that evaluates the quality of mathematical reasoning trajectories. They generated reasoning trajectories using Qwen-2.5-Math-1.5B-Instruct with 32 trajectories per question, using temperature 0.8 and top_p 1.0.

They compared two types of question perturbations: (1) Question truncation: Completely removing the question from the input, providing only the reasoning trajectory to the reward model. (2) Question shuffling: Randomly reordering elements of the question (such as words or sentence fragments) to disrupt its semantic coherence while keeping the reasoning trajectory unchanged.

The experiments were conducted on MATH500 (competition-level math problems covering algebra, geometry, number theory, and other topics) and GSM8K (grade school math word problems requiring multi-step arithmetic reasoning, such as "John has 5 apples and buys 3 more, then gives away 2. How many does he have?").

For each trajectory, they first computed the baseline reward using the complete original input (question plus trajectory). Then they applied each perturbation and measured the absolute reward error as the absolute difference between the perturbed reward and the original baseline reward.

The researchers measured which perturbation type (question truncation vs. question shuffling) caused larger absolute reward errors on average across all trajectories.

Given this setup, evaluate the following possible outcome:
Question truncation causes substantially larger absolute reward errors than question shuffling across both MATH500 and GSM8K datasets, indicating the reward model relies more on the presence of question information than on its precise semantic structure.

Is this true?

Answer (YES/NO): NO